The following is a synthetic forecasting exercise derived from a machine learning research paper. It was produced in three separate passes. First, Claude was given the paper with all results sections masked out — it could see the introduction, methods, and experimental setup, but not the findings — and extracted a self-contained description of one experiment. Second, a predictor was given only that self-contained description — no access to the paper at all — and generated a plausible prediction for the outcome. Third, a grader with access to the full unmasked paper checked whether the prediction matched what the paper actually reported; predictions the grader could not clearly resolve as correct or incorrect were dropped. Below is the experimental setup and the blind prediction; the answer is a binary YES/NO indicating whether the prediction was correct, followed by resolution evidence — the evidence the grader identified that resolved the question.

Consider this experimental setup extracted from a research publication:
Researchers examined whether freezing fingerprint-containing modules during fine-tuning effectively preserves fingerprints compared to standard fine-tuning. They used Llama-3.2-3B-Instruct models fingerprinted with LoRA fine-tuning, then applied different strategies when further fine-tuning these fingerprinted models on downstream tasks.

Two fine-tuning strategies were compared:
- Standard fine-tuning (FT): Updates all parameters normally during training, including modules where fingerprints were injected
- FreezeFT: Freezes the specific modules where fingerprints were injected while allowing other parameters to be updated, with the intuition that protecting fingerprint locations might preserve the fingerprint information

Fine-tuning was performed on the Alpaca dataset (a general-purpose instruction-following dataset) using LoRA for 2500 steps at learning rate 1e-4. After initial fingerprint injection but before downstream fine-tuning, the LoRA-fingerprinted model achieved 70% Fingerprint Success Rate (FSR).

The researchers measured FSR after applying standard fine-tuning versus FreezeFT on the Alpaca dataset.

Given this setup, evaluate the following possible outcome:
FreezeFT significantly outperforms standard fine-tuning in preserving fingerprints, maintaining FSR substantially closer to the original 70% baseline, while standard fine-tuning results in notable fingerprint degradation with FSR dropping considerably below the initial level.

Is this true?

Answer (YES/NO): NO